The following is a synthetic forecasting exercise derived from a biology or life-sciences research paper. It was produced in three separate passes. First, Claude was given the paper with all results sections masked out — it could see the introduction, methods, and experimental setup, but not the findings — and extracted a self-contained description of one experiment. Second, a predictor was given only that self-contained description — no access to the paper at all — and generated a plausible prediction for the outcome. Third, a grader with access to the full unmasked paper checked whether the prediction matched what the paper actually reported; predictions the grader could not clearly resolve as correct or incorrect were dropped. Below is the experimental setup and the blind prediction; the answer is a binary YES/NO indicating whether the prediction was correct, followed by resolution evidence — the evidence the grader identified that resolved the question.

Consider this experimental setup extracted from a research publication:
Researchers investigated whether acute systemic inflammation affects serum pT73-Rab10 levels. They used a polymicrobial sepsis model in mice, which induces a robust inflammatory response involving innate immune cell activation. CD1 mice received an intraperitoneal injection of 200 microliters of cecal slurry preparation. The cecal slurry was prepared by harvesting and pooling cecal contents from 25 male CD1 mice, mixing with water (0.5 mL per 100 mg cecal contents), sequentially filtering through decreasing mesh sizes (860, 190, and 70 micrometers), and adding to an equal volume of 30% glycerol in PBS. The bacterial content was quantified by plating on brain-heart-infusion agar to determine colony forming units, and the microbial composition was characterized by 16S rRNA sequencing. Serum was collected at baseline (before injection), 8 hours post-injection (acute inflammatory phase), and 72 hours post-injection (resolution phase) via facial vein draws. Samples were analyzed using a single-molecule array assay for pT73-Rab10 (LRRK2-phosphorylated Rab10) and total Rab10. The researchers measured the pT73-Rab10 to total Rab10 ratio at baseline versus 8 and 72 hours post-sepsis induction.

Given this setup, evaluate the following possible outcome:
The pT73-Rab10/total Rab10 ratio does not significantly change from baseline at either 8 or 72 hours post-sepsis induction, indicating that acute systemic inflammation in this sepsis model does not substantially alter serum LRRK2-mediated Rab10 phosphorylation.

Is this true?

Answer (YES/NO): NO